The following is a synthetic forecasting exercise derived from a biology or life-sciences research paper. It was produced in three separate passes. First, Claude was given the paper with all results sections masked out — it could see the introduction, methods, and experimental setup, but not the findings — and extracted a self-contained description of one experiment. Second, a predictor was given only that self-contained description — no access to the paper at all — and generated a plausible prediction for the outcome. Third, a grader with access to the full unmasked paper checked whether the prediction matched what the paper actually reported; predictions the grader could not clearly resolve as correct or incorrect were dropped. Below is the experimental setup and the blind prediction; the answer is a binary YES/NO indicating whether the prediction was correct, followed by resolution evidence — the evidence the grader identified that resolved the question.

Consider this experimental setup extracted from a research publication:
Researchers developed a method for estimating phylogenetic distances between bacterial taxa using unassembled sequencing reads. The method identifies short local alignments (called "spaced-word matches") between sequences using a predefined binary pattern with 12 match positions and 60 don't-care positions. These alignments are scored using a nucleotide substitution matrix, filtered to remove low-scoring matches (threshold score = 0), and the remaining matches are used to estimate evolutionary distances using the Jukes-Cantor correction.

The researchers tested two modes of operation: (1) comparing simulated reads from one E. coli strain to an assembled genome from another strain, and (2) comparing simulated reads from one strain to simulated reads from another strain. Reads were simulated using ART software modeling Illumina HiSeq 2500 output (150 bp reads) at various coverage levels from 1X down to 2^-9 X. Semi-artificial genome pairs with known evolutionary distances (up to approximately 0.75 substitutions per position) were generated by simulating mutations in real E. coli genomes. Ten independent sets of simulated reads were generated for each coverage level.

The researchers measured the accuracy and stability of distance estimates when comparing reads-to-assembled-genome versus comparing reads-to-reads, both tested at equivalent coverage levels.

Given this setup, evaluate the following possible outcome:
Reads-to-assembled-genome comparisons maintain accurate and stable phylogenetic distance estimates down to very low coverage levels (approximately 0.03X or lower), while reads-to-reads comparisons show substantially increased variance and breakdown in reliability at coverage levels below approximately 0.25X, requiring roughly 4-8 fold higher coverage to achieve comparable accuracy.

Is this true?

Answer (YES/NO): YES